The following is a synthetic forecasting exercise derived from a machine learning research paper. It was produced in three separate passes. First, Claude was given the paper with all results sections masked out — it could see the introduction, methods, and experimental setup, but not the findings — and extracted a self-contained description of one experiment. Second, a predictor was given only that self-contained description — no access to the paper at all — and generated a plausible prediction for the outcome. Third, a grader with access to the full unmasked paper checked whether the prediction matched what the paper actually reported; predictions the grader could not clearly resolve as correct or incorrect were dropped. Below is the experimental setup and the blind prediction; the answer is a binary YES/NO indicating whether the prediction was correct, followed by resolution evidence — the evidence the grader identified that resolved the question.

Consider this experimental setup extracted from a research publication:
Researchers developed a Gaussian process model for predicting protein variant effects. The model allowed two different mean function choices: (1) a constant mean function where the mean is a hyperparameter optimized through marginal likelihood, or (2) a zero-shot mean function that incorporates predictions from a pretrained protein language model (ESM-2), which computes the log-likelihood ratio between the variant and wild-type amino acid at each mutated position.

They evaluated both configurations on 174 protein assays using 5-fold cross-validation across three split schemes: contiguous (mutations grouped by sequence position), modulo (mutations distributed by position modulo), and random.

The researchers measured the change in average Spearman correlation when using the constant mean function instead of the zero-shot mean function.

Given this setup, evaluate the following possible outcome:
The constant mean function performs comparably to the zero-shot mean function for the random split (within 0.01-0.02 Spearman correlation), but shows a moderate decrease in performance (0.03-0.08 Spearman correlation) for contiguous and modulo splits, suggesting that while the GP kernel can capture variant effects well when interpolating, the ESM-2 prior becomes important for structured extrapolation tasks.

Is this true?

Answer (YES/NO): NO